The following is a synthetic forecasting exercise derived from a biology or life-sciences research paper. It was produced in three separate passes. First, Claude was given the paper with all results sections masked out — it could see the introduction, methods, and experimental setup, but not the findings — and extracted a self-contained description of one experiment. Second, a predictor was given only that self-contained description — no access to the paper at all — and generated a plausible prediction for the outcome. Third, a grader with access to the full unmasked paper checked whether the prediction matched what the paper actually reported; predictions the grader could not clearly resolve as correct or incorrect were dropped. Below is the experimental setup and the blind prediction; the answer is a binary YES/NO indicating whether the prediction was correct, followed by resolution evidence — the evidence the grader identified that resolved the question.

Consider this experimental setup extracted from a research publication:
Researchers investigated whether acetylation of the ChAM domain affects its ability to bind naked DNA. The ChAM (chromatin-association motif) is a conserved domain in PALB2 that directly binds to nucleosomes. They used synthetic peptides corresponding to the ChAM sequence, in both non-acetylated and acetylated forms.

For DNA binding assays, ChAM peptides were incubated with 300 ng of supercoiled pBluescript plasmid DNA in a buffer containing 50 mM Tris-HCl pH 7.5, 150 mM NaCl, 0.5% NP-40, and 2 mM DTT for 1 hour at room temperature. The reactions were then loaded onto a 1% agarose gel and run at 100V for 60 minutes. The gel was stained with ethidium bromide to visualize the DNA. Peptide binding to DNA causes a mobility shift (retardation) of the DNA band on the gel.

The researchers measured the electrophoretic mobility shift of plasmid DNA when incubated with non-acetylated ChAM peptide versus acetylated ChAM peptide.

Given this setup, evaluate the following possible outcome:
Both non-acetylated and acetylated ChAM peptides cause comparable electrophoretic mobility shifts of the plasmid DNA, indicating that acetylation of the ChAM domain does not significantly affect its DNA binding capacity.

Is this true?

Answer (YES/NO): NO